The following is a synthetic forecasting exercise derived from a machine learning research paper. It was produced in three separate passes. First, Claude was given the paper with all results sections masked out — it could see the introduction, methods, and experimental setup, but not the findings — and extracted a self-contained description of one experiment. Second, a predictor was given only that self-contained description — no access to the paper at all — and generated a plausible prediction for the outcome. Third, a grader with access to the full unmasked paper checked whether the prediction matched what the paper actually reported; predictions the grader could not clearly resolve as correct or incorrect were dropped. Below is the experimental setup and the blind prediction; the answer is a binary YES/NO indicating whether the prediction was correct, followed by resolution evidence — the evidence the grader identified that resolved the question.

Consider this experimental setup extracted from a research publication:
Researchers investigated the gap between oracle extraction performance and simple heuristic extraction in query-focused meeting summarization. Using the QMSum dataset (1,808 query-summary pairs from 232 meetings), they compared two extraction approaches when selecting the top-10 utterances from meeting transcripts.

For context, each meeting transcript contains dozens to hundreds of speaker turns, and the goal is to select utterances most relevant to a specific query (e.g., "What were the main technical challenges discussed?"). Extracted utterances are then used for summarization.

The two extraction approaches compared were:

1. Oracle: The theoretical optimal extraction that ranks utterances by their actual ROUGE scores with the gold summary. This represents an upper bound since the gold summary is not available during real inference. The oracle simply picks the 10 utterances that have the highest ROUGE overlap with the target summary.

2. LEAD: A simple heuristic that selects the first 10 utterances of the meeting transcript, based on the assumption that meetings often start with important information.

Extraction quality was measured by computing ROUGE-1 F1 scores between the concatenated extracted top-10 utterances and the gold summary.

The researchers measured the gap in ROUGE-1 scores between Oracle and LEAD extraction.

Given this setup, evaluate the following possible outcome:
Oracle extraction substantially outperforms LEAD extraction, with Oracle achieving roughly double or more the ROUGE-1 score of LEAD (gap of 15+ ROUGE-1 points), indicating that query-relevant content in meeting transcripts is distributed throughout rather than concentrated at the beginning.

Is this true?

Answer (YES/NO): NO